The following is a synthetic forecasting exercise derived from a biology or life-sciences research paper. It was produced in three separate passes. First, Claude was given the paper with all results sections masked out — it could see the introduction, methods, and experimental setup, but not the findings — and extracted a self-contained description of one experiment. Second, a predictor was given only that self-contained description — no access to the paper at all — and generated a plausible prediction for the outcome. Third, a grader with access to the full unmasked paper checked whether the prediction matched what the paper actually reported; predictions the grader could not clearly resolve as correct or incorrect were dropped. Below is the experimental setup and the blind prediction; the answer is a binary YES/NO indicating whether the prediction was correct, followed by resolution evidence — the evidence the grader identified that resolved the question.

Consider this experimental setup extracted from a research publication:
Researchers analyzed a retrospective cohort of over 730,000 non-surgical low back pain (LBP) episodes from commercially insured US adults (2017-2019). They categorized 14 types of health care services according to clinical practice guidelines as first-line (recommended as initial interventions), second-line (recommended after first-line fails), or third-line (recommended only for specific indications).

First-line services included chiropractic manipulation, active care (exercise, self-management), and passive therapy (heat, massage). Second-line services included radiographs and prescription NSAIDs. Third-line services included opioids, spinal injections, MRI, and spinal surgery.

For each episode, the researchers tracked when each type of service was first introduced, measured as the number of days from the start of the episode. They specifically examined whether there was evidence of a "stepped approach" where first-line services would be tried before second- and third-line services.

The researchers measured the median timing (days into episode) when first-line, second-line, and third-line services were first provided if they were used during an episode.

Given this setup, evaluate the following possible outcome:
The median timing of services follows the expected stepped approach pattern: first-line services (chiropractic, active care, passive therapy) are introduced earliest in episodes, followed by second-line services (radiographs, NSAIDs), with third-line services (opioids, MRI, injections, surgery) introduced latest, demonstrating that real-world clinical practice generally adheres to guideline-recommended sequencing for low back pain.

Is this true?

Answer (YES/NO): NO